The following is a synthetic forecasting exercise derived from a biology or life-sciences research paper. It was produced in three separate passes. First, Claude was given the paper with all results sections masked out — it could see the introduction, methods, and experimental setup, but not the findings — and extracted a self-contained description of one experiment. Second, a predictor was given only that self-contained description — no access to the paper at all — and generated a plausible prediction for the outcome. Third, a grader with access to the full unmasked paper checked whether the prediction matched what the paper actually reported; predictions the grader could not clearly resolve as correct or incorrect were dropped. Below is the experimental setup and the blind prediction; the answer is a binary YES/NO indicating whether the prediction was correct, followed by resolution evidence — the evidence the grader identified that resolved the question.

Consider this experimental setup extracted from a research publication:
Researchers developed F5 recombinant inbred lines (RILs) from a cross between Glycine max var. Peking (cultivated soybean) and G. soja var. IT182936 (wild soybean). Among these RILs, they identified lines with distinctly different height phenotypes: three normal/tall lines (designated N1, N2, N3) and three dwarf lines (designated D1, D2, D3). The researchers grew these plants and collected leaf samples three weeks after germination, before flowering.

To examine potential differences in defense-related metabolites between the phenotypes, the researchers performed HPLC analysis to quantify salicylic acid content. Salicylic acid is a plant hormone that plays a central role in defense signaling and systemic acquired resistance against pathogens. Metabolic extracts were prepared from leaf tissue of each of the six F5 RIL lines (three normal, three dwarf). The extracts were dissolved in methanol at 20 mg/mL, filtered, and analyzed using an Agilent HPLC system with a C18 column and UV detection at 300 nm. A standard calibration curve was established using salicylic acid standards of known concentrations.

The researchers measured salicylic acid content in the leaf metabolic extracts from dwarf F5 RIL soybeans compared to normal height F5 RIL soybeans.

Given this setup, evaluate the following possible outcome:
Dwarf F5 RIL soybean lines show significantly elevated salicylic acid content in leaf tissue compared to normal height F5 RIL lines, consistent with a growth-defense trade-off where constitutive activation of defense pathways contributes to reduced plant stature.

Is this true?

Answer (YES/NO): YES